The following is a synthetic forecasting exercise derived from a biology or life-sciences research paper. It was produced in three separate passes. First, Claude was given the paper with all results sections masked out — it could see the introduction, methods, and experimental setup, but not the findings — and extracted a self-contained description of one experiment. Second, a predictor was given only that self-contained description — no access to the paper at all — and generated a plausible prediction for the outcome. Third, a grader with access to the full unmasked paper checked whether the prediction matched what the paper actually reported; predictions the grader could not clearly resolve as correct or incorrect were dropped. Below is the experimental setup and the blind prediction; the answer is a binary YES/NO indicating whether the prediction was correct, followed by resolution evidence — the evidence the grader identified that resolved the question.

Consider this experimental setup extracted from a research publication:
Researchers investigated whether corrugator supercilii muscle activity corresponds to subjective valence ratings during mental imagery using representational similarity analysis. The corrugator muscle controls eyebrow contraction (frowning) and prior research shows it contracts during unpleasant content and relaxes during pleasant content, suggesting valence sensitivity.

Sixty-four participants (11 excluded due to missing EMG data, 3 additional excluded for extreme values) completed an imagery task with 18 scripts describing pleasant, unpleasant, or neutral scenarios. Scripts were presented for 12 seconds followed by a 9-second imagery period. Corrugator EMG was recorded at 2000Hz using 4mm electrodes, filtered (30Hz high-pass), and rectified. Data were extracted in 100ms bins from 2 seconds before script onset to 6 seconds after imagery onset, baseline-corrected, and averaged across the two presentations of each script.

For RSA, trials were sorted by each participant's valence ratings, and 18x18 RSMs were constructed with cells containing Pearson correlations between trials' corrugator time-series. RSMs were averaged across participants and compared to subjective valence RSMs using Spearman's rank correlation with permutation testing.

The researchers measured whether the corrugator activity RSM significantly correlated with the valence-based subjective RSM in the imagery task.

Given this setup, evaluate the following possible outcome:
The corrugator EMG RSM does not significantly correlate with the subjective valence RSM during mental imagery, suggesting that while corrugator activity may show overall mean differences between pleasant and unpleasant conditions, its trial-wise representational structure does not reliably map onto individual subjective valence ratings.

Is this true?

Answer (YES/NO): YES